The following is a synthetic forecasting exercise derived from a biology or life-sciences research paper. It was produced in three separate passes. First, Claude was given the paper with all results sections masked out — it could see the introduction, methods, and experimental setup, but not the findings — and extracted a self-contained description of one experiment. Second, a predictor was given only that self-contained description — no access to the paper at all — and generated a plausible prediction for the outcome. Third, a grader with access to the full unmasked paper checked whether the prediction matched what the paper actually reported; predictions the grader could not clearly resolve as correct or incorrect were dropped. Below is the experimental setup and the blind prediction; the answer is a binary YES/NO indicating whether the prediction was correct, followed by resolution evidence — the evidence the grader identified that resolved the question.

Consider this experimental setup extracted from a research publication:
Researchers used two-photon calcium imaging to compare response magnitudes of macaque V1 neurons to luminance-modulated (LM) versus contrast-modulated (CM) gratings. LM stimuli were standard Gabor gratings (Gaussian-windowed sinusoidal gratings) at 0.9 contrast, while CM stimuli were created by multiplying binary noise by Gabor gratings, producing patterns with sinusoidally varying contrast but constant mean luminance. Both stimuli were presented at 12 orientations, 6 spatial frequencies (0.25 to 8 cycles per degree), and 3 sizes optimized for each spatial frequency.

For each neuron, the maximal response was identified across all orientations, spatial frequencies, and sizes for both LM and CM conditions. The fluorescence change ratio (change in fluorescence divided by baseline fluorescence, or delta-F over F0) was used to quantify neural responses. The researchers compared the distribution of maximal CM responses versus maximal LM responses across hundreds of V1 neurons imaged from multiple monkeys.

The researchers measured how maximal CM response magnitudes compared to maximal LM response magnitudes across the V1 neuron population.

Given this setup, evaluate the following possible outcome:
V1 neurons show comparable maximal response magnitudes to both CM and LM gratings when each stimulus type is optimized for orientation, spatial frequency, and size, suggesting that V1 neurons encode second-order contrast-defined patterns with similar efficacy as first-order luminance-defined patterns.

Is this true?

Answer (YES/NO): NO